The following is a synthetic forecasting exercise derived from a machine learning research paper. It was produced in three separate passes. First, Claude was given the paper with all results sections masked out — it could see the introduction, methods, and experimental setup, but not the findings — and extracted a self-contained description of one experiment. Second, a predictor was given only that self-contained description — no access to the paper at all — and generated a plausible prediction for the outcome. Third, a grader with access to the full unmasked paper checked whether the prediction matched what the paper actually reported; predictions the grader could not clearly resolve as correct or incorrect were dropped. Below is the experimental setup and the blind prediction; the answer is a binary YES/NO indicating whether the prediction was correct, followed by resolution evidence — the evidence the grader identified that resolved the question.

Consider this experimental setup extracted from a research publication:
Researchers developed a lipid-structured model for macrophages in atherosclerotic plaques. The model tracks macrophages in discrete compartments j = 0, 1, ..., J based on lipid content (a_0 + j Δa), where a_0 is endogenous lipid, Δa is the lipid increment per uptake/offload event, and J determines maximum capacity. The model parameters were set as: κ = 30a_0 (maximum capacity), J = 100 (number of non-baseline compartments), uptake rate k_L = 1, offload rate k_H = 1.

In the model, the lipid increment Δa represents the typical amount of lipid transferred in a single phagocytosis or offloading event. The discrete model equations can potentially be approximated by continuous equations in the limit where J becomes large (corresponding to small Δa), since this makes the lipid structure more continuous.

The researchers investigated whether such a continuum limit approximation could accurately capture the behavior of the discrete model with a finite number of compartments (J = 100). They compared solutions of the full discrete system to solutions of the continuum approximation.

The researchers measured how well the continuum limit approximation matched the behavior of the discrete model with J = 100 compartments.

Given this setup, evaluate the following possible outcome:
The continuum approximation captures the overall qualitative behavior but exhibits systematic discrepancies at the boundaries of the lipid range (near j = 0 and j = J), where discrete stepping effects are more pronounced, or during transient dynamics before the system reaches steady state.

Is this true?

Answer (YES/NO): YES